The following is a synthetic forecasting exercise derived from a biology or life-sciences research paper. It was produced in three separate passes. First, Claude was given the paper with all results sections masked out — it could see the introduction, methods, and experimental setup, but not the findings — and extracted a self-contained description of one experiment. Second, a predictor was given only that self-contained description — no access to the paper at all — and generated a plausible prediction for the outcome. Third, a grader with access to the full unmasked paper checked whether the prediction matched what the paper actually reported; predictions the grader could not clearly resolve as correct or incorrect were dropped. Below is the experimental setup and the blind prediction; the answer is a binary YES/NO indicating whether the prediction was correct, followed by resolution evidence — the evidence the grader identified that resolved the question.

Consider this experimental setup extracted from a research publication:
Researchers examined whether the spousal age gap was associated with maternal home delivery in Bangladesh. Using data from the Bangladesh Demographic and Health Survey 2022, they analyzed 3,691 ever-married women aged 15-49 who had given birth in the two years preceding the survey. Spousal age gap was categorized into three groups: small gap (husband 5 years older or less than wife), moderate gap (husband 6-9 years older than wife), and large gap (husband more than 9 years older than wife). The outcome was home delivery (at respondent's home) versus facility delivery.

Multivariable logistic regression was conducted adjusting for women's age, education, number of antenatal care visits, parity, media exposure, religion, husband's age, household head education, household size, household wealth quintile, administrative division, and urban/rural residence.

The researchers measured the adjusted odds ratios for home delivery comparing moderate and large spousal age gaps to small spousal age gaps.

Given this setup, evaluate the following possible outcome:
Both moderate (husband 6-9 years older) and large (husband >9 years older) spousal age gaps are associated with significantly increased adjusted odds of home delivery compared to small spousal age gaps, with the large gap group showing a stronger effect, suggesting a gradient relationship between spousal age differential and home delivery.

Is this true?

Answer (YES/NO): NO